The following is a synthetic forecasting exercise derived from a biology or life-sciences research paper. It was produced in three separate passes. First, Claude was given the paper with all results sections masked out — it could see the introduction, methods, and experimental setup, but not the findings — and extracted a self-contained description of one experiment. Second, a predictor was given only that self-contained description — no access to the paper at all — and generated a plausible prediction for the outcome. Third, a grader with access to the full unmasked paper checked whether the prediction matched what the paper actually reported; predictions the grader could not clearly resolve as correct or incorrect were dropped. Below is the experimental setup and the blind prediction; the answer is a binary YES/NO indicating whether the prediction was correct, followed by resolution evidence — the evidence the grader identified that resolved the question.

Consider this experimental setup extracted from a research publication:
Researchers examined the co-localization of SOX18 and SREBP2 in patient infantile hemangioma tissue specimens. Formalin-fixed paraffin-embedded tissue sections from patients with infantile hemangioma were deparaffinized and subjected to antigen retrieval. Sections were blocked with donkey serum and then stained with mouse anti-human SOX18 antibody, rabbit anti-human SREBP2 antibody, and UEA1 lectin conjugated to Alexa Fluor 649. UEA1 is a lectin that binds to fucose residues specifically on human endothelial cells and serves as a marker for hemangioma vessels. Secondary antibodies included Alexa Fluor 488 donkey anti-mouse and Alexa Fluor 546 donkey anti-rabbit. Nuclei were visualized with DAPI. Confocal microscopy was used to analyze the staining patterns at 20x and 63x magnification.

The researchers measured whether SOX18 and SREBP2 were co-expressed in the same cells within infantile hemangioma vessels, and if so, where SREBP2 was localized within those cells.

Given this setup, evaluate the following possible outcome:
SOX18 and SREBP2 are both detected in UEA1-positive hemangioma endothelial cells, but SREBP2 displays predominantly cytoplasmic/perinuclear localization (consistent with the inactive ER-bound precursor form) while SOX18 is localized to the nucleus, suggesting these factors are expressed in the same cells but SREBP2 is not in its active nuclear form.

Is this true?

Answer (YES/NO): NO